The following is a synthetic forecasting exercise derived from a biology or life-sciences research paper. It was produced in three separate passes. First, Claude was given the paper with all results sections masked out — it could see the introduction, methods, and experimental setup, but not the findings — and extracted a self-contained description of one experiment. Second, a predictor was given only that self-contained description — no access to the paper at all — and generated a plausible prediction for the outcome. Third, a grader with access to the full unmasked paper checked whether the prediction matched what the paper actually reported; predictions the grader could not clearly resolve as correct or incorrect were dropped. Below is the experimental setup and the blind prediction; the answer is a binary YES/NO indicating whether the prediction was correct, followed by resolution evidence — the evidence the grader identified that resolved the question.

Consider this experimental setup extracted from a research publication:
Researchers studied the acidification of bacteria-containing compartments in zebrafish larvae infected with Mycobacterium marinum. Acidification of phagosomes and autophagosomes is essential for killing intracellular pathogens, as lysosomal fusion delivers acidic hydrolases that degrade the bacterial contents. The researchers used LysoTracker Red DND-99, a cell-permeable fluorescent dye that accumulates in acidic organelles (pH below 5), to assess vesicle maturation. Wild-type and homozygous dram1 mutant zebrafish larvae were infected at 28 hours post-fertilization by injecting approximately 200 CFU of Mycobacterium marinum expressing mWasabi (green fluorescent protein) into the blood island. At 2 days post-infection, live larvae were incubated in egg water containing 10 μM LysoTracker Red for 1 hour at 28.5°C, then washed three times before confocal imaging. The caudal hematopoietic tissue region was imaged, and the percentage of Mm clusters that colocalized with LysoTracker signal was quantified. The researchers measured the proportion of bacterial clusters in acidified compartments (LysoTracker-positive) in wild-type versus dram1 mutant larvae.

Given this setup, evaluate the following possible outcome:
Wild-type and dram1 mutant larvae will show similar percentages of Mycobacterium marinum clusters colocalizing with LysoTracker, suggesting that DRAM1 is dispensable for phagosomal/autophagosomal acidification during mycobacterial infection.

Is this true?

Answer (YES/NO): NO